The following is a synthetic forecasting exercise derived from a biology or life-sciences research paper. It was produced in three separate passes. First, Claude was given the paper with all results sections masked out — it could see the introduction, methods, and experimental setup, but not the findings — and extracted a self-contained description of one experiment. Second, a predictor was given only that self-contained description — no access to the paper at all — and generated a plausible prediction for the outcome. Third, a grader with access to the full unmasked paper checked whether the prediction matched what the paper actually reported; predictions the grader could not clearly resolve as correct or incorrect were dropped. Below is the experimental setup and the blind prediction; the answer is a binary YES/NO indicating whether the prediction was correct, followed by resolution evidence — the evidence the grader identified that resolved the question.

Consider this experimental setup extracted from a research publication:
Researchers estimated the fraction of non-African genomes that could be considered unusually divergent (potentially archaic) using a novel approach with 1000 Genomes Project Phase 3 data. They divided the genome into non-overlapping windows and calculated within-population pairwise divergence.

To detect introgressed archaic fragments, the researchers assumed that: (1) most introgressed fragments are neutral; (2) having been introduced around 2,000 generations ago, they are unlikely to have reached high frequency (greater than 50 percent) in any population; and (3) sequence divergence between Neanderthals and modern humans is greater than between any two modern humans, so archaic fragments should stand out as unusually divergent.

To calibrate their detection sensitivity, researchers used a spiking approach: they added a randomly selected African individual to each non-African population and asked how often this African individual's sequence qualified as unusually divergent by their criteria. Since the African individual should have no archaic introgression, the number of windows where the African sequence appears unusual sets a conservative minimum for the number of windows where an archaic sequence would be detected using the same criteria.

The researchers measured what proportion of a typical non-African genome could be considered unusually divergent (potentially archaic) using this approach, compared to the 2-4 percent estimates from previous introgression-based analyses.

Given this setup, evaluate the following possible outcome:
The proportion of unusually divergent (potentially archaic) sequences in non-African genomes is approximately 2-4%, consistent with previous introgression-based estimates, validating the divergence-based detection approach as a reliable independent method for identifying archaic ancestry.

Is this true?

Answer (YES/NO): NO